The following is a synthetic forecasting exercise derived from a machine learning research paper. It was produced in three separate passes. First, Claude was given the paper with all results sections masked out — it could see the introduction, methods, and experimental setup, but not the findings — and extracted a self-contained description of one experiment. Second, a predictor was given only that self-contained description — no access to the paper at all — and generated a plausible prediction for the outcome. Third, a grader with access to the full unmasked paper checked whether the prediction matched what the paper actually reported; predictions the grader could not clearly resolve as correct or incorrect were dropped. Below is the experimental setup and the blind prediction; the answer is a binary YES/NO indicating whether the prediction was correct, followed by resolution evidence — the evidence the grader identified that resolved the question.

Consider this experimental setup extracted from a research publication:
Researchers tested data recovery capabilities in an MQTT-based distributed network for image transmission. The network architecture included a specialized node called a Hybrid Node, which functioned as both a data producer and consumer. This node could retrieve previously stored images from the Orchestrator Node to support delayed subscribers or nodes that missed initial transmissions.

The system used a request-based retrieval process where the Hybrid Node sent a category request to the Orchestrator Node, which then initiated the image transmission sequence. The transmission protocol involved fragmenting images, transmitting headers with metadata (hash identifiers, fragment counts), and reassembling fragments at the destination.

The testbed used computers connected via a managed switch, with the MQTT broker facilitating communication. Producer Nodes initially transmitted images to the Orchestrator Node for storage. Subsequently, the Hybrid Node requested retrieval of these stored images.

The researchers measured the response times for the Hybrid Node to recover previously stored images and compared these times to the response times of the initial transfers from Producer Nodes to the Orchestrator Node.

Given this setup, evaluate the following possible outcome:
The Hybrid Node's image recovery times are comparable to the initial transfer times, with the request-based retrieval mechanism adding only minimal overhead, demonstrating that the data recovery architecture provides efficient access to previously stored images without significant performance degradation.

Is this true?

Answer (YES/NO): YES